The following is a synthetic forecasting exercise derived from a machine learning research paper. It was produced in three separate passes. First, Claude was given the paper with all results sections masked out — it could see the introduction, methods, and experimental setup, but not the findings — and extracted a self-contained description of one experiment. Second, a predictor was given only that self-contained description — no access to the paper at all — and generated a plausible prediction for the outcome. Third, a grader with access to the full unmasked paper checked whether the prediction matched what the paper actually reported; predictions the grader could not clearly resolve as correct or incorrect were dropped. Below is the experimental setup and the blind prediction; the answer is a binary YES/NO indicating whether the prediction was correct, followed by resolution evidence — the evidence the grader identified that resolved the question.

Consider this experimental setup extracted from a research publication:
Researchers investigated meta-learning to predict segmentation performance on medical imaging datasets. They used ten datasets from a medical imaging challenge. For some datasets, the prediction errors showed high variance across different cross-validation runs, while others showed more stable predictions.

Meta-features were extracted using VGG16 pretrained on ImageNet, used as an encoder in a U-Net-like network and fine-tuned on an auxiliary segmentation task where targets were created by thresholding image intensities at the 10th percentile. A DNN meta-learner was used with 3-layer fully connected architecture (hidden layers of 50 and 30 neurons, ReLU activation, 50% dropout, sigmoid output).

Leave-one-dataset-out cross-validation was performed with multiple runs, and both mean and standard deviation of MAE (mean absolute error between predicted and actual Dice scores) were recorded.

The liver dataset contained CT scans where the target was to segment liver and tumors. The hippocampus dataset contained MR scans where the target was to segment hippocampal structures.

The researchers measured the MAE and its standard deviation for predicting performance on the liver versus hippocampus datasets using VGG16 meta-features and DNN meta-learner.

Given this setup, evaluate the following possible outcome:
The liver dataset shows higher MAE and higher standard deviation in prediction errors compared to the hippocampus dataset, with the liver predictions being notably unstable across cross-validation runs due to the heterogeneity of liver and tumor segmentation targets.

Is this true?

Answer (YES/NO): NO